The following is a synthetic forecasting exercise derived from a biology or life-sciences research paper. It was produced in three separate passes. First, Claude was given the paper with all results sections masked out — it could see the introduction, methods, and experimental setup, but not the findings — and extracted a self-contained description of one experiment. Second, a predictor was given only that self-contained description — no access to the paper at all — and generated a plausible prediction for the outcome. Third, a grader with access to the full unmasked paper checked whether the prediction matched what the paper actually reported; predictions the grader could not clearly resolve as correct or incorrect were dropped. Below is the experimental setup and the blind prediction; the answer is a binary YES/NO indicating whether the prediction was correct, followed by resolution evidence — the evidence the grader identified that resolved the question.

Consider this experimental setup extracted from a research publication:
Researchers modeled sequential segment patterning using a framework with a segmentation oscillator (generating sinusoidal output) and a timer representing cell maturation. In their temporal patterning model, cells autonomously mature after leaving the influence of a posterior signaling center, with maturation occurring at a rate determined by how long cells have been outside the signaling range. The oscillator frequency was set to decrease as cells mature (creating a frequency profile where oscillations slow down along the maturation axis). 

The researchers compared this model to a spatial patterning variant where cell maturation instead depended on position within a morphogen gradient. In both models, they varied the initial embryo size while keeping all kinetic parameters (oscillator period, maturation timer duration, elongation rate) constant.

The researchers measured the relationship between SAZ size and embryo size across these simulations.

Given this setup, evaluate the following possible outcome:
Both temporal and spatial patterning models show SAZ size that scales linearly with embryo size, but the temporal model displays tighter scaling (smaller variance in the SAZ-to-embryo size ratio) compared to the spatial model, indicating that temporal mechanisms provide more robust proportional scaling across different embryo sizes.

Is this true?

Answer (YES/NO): NO